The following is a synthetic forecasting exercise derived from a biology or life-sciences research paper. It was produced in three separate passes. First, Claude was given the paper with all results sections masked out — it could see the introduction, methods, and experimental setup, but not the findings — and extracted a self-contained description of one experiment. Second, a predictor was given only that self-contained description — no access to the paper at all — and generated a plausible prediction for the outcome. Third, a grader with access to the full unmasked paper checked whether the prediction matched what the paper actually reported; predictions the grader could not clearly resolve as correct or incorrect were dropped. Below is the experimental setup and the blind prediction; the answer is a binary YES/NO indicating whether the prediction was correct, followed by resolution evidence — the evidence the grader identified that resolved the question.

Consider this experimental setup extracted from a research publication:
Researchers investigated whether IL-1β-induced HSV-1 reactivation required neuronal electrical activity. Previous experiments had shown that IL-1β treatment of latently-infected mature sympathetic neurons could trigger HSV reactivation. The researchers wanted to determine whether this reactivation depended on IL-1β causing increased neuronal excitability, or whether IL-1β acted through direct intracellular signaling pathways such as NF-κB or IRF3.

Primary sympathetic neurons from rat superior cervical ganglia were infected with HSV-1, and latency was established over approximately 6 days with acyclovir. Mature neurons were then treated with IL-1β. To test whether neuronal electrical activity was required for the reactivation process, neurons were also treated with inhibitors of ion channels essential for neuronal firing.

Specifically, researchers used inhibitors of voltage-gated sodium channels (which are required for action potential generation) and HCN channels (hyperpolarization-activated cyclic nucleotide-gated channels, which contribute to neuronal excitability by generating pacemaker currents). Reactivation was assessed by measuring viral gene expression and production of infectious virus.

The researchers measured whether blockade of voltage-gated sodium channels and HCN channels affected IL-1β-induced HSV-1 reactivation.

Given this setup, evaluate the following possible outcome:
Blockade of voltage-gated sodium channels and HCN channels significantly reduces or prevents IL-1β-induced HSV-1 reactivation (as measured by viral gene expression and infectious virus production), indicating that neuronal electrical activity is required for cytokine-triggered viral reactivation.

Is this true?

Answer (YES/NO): NO